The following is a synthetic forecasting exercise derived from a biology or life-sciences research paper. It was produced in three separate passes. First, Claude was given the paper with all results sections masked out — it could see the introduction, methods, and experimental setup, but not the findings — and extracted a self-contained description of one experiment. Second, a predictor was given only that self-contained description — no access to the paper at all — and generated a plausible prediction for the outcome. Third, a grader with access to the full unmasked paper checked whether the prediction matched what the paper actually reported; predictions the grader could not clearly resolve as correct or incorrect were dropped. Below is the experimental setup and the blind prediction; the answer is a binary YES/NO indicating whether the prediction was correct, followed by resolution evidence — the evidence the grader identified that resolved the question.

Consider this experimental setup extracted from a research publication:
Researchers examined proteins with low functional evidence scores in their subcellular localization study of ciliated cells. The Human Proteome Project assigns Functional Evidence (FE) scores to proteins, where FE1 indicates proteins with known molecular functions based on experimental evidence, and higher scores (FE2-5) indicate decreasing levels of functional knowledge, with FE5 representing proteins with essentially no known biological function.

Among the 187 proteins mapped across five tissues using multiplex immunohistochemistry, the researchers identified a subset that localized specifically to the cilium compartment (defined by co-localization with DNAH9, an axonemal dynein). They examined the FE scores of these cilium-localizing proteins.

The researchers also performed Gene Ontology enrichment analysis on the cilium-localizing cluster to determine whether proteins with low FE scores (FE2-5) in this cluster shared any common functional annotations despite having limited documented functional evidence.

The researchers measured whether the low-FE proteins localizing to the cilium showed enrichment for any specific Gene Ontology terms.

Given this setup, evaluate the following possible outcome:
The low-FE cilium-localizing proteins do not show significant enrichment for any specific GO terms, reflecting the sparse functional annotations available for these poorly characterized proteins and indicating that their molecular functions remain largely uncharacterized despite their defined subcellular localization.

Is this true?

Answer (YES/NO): NO